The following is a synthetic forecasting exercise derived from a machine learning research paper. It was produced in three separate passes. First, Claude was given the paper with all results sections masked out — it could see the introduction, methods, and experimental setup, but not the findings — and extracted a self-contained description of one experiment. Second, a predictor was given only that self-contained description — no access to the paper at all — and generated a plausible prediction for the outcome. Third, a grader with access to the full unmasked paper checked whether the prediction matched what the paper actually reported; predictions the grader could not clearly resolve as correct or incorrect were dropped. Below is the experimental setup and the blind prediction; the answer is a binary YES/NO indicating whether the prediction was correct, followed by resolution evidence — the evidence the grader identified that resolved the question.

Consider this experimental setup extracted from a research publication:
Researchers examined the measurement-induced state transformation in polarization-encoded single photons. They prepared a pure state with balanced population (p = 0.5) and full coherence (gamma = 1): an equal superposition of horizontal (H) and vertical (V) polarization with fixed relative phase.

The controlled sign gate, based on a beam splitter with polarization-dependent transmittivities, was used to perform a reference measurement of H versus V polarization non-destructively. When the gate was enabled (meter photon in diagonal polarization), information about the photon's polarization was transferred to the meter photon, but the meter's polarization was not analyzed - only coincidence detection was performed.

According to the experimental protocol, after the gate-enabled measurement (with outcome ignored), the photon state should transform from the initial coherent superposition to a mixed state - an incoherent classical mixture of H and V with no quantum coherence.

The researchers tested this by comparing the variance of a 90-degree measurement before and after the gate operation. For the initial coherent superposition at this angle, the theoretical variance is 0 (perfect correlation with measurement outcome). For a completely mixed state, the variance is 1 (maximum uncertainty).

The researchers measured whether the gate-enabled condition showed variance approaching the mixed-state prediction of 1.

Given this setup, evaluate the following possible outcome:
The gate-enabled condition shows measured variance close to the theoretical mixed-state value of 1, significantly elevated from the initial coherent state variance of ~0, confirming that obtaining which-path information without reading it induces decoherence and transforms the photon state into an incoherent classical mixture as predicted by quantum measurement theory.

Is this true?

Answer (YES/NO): YES